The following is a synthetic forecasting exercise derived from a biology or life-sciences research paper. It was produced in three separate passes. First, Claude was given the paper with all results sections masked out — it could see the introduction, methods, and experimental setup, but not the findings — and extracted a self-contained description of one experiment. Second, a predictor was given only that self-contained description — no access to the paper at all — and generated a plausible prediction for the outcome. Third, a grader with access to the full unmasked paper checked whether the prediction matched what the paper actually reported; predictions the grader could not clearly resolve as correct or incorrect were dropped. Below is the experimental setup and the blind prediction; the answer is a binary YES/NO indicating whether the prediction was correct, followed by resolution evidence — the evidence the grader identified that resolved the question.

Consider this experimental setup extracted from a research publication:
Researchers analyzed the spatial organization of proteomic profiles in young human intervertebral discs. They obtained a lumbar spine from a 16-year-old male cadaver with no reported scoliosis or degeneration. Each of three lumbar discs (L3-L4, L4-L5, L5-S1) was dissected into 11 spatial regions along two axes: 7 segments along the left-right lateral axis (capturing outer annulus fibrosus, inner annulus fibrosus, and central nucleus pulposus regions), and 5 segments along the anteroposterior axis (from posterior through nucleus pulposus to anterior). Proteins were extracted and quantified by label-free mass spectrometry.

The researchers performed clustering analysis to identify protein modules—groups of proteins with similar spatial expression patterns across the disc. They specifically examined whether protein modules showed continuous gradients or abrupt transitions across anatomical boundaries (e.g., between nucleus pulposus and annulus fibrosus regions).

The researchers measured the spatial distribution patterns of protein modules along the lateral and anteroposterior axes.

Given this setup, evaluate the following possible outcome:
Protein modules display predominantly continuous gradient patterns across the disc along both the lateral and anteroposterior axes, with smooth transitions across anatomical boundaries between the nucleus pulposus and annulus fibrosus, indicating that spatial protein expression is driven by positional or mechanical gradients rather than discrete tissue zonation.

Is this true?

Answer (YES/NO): NO